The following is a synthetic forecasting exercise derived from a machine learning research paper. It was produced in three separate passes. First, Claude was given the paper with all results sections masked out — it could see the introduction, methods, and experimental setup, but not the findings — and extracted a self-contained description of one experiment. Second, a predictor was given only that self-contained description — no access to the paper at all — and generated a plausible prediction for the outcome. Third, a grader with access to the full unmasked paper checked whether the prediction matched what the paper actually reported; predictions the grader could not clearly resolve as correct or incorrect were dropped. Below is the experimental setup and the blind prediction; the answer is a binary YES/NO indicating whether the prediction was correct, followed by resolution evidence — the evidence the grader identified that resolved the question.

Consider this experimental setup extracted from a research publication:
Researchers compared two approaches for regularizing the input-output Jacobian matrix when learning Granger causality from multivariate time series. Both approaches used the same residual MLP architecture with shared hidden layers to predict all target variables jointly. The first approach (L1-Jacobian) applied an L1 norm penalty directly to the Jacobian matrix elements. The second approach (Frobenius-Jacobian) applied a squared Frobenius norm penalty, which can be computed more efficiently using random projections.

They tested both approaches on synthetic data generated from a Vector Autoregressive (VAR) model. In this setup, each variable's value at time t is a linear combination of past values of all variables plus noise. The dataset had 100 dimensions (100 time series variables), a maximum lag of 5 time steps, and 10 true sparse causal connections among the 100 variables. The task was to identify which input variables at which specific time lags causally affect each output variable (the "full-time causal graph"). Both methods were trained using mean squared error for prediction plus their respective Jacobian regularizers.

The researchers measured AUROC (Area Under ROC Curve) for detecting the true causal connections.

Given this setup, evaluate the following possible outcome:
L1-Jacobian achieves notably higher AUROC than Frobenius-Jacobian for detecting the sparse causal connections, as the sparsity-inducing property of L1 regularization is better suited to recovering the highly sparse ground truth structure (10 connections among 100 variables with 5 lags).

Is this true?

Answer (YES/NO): NO